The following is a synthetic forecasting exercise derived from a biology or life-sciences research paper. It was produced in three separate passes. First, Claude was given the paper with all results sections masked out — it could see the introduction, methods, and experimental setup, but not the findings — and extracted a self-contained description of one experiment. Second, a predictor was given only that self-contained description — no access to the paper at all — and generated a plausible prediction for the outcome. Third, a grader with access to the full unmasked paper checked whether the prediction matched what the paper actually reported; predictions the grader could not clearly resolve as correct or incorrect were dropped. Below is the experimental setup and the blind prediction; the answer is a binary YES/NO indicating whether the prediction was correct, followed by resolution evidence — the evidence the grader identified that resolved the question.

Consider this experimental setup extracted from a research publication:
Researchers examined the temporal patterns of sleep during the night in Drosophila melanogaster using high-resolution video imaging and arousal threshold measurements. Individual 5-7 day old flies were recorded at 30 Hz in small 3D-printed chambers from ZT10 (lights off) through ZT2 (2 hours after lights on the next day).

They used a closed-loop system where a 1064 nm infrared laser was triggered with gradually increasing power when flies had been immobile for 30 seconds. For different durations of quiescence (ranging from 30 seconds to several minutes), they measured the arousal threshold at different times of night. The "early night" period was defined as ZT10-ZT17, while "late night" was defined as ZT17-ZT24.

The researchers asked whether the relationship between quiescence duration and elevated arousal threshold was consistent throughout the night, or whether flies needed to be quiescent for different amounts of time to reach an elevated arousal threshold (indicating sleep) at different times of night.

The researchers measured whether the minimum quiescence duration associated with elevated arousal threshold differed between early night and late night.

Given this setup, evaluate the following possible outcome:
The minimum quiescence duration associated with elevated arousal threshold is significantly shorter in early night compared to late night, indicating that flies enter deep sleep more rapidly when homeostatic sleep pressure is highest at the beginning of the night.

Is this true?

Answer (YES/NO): YES